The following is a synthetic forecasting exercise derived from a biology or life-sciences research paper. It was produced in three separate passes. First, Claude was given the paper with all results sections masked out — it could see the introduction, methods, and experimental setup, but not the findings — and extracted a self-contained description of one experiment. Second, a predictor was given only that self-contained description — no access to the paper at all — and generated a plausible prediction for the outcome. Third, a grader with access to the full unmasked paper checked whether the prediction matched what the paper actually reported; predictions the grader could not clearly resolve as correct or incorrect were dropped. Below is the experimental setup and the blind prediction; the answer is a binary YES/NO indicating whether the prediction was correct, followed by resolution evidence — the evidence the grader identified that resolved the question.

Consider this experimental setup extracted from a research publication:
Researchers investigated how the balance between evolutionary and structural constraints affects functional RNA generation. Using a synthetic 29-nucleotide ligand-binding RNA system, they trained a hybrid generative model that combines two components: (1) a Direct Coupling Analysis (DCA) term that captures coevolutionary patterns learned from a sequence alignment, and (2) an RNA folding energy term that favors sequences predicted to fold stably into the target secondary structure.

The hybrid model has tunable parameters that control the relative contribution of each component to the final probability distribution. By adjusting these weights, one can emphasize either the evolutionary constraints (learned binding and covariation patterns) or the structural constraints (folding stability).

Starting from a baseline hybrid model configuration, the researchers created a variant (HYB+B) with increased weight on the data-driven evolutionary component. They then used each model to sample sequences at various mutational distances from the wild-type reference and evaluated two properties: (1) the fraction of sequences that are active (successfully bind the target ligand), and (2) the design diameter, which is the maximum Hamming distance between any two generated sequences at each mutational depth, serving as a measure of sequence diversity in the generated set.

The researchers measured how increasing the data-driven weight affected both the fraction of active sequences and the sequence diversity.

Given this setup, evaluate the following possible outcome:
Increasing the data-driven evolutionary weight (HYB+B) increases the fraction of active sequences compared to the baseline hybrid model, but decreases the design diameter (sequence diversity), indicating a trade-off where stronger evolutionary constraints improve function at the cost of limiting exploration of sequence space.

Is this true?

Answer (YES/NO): NO